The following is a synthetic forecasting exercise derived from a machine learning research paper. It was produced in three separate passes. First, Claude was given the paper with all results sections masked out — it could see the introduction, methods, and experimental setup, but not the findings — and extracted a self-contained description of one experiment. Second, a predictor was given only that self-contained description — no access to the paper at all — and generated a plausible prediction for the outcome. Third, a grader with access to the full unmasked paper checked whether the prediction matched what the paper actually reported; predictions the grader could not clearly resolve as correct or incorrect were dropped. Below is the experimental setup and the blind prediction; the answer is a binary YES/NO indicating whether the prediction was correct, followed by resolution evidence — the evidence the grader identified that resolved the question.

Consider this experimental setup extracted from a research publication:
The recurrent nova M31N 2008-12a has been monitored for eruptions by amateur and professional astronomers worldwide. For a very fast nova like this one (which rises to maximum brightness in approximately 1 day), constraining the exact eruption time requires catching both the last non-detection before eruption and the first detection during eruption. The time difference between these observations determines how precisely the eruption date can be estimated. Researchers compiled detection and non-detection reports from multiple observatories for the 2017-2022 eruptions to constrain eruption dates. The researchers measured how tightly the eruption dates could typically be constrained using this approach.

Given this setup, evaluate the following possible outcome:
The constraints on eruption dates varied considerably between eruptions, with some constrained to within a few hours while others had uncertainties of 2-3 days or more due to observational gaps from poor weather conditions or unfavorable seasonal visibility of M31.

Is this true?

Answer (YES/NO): NO